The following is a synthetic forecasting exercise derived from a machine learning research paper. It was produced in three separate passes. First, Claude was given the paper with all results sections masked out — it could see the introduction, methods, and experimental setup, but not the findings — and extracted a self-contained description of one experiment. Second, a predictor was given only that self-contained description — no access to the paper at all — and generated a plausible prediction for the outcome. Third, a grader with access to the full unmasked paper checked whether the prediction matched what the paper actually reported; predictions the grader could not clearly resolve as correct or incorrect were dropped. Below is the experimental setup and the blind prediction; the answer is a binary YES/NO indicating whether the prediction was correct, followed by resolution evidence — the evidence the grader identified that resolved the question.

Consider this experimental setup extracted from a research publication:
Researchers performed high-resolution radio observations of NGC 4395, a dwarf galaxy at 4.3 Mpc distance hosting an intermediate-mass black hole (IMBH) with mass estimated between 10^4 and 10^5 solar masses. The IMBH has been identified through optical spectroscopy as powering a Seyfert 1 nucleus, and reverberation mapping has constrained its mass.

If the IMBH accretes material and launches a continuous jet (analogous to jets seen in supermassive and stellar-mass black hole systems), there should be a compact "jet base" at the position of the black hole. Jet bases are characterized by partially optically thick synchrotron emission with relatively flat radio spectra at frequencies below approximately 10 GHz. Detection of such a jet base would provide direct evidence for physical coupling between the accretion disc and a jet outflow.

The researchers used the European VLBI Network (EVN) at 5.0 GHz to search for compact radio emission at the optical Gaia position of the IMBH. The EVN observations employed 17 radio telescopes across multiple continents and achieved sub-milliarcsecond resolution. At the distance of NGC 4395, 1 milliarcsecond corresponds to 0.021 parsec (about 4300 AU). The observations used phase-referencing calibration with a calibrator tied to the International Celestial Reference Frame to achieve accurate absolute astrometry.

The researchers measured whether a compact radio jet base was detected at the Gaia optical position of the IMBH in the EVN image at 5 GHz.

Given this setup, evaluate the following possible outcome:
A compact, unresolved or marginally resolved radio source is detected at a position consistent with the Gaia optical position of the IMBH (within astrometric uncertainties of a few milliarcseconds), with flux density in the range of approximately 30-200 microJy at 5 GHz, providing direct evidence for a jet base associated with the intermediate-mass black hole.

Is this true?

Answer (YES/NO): NO